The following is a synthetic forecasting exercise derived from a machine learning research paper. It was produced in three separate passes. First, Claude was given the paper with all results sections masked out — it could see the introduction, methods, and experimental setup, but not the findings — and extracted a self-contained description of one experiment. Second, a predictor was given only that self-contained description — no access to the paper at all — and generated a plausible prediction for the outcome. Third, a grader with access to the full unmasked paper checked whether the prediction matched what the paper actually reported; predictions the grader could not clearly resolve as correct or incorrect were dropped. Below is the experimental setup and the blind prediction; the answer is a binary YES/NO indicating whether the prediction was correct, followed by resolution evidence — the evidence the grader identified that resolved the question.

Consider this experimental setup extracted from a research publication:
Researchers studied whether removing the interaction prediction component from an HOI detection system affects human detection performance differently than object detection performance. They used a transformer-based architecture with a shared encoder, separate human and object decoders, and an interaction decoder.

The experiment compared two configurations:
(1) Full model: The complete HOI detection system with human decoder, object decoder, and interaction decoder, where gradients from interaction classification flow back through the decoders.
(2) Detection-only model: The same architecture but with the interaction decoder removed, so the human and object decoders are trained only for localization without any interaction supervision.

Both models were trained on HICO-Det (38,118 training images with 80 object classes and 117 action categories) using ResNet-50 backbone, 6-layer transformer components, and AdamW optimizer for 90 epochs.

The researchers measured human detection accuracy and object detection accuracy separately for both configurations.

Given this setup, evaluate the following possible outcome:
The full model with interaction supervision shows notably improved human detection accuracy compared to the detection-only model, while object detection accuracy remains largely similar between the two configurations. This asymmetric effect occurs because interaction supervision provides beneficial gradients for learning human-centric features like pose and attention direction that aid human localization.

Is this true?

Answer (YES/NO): NO